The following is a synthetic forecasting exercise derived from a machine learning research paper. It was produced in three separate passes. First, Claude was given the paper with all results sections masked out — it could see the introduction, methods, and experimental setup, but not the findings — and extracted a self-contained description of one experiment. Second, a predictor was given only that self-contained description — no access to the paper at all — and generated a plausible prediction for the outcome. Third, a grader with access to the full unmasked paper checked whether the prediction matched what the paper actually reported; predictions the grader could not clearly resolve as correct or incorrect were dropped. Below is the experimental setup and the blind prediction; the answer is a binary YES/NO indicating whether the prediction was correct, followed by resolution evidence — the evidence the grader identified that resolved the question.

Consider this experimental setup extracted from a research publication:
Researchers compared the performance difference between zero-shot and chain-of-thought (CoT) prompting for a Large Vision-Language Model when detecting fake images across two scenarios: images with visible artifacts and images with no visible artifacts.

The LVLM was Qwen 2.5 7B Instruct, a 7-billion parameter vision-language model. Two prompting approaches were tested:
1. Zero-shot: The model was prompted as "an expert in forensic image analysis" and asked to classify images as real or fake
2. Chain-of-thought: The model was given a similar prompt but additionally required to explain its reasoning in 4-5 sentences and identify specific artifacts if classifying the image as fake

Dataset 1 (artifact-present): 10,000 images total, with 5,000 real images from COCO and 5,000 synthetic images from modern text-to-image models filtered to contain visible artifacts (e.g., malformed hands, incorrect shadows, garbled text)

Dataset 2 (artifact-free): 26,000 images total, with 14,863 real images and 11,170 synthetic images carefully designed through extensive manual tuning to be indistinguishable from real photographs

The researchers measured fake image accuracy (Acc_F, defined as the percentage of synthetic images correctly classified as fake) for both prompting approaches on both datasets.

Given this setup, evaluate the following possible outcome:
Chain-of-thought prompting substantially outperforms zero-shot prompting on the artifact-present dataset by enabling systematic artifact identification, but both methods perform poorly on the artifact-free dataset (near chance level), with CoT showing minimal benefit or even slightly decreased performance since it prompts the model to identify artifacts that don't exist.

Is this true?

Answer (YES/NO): NO